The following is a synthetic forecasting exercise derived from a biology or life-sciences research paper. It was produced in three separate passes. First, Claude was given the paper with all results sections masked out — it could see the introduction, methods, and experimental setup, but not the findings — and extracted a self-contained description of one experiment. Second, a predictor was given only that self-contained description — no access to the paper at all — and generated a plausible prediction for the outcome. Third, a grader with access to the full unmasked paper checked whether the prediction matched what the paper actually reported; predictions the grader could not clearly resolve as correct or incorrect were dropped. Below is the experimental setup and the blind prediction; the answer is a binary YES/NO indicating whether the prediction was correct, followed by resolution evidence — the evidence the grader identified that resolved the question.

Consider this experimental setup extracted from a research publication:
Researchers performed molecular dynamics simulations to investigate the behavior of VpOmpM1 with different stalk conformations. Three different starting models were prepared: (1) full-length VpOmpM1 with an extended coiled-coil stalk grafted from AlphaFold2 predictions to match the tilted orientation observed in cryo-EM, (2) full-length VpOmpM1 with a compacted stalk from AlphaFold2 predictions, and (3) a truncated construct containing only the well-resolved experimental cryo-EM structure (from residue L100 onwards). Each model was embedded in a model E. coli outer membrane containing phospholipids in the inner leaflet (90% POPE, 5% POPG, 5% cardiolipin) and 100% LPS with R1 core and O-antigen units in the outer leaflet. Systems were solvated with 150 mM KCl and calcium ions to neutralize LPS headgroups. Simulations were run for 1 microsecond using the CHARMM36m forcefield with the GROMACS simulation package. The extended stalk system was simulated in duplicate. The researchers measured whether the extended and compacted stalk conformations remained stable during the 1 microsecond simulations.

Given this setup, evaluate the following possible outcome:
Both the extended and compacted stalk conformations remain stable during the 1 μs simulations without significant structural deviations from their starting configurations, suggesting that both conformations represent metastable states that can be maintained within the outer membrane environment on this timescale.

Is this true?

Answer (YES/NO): NO